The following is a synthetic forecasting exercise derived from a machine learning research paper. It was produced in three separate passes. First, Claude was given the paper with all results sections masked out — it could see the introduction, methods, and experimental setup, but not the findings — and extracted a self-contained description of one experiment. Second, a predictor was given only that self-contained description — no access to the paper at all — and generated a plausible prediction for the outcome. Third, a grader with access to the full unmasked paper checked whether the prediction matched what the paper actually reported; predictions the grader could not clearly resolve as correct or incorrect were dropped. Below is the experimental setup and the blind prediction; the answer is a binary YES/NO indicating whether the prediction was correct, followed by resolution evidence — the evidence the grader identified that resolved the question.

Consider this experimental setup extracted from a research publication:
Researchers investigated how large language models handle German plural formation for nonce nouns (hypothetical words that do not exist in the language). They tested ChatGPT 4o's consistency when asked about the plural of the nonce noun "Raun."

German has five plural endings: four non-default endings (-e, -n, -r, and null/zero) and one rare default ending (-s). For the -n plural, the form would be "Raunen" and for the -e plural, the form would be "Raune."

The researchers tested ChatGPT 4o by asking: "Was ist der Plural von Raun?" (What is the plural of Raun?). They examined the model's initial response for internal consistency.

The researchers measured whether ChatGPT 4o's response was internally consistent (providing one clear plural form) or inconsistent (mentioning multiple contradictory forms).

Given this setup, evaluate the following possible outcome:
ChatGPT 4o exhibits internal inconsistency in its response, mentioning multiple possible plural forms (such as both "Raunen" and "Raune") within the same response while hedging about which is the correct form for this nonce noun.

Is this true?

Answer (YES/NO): YES